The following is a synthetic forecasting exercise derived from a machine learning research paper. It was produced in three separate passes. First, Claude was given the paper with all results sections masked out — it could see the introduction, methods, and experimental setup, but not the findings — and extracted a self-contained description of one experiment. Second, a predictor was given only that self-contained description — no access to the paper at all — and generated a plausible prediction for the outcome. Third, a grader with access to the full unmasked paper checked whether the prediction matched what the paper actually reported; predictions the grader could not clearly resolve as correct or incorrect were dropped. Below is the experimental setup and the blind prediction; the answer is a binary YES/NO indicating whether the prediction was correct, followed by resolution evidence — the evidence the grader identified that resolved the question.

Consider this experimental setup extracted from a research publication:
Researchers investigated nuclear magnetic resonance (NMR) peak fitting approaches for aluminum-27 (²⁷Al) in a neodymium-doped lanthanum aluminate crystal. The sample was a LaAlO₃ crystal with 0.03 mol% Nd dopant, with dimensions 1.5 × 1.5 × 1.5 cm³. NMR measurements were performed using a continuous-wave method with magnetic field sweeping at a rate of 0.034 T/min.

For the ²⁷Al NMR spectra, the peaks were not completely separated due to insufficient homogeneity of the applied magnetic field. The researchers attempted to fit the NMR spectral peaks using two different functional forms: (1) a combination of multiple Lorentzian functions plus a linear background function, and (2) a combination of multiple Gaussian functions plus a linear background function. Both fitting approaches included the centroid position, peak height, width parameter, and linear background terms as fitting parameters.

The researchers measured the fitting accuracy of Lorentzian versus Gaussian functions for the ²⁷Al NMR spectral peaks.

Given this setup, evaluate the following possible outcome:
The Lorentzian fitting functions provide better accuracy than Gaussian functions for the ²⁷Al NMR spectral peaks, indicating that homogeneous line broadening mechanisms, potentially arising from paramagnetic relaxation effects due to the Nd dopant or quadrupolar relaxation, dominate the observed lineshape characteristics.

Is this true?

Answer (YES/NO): NO